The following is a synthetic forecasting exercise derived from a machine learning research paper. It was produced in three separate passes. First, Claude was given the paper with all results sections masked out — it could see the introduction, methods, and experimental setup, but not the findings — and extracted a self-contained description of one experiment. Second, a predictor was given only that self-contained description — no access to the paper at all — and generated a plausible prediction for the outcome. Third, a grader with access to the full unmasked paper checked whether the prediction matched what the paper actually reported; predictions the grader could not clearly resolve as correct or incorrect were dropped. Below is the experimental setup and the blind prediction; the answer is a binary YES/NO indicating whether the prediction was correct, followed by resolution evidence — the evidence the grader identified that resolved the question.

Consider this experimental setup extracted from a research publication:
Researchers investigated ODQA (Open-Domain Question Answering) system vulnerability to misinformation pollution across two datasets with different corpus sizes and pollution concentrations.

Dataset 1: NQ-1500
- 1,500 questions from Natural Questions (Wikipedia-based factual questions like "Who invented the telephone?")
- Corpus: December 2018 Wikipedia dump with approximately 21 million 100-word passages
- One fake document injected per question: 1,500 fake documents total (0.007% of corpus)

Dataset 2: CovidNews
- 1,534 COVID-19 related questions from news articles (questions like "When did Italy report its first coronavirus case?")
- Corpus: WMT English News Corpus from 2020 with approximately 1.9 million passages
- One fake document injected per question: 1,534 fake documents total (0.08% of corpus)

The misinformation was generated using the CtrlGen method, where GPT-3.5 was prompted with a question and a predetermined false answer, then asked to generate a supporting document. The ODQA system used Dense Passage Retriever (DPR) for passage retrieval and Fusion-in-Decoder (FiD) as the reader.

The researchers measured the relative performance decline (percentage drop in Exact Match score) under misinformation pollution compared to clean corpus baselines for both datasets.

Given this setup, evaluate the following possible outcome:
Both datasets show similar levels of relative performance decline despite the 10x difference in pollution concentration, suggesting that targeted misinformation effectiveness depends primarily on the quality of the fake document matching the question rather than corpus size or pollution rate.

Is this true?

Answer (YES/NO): NO